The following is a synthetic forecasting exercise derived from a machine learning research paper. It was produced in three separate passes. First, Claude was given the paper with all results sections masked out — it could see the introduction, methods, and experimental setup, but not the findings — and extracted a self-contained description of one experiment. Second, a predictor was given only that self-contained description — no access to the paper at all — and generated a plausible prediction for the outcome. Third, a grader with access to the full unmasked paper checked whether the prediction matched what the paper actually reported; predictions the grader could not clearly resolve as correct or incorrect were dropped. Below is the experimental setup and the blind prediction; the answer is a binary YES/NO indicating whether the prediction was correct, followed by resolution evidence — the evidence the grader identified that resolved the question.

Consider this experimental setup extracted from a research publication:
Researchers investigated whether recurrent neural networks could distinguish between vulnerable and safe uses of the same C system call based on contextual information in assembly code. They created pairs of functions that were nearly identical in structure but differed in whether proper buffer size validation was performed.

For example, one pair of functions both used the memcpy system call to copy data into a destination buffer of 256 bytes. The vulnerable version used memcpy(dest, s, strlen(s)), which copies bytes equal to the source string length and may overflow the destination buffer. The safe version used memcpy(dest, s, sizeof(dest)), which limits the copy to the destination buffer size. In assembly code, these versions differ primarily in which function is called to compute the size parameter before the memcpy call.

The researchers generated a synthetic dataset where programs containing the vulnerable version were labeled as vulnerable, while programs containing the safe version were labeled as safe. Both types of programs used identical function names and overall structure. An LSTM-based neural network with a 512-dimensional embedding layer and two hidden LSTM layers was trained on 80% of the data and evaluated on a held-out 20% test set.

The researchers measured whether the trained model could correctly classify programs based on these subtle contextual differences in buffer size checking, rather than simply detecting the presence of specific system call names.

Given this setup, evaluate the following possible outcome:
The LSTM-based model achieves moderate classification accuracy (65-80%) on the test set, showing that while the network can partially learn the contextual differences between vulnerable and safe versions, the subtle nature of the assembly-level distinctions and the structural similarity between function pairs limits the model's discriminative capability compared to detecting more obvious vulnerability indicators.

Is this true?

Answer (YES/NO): NO